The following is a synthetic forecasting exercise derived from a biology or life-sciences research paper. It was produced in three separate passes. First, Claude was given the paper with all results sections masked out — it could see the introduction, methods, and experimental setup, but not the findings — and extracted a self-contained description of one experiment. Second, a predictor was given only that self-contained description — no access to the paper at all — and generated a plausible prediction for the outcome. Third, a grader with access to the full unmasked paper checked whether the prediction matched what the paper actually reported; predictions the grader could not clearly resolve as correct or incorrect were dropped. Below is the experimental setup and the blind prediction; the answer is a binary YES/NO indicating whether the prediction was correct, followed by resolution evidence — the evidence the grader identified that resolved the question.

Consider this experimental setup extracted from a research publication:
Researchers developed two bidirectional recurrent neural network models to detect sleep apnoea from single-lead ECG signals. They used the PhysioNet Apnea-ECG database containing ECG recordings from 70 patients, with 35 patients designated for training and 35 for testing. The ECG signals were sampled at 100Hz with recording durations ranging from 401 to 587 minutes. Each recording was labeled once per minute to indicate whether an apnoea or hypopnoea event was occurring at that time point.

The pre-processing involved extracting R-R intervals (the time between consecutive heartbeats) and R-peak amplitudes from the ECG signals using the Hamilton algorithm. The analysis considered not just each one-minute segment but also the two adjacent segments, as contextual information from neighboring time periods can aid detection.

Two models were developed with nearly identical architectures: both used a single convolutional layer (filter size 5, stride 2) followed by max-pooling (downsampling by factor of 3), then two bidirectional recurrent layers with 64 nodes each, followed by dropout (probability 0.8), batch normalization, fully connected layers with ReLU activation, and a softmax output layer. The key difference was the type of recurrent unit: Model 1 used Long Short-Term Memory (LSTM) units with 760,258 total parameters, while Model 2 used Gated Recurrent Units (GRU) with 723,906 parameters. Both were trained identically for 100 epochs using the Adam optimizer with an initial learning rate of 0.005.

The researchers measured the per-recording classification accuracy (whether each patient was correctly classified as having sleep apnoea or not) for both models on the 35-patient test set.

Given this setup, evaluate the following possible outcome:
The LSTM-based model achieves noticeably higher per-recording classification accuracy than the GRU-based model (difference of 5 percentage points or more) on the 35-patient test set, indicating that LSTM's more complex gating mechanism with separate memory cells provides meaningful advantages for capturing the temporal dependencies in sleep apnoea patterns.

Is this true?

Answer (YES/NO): NO